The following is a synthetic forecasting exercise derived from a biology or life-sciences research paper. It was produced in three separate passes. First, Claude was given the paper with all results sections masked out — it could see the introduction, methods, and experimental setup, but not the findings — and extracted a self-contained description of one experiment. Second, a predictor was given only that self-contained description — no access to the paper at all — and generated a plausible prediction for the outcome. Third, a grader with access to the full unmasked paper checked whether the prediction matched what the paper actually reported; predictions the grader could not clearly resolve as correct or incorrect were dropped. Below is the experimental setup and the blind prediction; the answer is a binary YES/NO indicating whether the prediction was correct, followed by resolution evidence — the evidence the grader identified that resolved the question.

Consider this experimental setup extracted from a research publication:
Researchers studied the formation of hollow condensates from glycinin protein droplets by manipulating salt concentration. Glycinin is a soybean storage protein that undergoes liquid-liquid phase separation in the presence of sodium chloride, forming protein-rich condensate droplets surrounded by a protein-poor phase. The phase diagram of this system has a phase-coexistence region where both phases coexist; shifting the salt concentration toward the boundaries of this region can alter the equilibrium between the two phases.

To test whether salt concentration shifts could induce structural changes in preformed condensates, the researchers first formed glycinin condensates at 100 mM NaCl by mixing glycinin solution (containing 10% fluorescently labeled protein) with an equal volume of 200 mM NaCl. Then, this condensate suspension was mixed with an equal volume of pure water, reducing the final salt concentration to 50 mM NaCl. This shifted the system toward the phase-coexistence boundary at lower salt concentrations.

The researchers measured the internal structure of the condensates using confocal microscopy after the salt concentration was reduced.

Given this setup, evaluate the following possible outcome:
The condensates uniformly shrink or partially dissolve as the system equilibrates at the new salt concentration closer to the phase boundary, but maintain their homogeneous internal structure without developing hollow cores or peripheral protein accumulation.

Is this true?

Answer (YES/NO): NO